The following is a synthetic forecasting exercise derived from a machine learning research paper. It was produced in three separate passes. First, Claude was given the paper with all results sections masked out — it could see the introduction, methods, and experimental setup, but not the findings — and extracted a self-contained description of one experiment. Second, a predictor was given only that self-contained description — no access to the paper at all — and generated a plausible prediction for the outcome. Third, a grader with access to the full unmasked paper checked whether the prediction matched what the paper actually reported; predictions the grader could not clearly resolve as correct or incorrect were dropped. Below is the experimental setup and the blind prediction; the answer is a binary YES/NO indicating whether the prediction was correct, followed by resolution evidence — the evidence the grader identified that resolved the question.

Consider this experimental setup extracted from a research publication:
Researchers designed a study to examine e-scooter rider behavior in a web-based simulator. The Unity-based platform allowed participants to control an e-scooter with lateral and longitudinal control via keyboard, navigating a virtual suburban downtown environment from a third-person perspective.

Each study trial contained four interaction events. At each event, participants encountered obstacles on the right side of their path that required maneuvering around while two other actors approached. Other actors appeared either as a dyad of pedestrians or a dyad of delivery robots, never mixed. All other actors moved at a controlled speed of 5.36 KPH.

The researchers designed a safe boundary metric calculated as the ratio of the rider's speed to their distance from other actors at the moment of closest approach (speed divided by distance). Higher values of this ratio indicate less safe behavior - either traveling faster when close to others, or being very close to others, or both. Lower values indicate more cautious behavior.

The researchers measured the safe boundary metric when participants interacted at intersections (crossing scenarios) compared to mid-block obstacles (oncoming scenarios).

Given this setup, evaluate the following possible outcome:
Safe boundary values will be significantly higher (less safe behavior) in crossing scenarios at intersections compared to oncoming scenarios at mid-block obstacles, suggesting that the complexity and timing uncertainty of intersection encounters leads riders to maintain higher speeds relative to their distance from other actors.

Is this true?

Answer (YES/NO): NO